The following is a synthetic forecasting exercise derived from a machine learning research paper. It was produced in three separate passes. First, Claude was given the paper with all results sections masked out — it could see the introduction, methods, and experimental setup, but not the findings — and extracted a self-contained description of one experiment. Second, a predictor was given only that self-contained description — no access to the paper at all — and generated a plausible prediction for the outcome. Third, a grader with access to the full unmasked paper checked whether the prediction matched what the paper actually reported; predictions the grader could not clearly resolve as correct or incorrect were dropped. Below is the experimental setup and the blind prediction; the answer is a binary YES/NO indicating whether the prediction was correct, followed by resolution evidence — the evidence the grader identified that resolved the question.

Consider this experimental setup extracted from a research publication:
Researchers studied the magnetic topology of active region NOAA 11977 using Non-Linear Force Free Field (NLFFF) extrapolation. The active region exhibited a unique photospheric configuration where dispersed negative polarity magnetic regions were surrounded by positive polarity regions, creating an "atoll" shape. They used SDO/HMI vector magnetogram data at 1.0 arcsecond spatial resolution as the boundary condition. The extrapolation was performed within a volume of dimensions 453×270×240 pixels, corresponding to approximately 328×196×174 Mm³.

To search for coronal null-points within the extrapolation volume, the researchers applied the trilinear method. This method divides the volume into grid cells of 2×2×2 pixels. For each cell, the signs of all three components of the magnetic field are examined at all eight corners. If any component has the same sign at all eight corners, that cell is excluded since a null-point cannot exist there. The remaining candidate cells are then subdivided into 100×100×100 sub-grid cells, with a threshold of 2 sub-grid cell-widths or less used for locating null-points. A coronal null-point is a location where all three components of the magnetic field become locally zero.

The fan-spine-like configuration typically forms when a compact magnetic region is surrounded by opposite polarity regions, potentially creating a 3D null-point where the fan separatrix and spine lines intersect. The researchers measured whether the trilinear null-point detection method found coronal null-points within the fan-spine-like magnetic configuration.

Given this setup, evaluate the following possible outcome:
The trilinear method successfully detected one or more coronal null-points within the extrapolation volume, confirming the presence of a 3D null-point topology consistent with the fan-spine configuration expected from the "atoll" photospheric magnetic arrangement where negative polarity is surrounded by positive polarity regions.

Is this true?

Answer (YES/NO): NO